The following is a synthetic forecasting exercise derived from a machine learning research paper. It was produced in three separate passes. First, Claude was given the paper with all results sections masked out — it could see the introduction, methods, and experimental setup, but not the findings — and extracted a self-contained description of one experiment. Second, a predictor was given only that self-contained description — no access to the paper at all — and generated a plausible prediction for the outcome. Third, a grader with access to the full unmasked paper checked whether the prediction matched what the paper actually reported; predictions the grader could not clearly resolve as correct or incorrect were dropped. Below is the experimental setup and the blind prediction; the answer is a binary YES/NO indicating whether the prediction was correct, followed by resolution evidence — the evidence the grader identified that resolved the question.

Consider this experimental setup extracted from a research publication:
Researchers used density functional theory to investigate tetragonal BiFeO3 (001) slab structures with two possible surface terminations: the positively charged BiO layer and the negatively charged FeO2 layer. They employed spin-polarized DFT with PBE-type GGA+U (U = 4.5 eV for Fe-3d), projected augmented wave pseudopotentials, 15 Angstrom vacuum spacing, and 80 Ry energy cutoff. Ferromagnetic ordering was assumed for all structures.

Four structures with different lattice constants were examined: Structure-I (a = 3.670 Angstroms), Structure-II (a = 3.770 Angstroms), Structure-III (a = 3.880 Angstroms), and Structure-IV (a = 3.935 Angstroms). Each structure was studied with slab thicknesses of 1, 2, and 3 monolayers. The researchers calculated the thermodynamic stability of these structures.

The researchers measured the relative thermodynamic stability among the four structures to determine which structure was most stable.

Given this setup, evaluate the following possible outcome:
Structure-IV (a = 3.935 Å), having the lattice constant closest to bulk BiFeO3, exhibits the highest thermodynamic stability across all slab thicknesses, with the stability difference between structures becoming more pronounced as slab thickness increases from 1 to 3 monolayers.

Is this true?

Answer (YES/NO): NO